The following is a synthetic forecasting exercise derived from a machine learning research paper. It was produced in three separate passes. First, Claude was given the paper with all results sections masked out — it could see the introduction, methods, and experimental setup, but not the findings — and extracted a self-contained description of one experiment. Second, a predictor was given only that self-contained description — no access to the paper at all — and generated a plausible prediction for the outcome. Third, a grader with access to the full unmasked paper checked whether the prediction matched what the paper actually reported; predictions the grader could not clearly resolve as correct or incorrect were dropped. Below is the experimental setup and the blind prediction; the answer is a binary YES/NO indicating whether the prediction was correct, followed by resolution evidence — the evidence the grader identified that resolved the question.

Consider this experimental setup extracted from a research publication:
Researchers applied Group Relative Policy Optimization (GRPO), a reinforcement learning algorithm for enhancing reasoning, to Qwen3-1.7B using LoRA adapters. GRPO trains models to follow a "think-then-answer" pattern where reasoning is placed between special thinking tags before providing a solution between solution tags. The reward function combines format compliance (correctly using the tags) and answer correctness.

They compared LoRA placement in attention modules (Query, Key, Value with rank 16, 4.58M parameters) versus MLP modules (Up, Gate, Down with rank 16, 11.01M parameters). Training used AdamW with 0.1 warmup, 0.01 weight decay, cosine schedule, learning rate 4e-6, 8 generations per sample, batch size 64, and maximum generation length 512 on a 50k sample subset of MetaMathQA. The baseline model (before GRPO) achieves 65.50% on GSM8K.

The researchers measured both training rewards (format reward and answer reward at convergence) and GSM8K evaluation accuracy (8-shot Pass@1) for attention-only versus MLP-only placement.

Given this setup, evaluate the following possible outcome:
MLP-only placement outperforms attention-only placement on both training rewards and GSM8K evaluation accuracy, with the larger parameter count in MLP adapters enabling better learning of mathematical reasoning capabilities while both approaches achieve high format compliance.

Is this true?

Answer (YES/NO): YES